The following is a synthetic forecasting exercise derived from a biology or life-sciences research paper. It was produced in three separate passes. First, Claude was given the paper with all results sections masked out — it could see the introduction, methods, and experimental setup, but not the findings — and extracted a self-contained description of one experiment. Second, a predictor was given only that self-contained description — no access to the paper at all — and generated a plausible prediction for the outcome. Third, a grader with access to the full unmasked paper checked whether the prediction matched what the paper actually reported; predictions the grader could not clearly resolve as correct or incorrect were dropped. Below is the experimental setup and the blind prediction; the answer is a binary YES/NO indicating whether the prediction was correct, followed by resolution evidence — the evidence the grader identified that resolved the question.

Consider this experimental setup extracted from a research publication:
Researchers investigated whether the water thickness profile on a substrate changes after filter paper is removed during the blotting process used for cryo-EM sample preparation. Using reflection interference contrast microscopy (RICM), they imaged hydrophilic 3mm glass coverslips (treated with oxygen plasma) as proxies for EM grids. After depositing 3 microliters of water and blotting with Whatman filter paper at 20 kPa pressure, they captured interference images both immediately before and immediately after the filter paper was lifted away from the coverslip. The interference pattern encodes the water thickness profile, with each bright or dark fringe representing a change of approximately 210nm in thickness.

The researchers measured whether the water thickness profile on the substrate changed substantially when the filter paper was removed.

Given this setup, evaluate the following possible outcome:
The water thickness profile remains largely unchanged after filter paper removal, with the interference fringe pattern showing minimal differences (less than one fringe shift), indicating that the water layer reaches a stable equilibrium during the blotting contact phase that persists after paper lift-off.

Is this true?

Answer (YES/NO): NO